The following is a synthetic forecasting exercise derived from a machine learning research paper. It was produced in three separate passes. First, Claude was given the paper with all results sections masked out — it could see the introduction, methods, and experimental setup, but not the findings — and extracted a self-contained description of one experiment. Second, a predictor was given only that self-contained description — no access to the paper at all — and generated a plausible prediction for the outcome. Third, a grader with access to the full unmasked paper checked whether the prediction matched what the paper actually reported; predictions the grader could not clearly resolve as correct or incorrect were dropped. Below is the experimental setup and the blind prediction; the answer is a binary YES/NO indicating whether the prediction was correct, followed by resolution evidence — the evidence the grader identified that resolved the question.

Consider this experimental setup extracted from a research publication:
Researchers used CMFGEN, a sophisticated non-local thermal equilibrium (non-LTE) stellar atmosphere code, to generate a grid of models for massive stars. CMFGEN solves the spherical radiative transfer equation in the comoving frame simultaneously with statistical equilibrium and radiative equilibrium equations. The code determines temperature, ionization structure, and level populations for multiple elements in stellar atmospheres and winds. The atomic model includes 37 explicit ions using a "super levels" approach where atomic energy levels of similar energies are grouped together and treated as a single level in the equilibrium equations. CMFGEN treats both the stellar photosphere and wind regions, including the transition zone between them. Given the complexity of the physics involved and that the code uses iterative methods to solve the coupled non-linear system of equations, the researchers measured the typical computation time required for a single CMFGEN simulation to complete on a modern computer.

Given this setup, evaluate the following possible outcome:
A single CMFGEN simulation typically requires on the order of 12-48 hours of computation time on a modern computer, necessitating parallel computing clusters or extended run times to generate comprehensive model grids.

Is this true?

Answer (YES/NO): YES